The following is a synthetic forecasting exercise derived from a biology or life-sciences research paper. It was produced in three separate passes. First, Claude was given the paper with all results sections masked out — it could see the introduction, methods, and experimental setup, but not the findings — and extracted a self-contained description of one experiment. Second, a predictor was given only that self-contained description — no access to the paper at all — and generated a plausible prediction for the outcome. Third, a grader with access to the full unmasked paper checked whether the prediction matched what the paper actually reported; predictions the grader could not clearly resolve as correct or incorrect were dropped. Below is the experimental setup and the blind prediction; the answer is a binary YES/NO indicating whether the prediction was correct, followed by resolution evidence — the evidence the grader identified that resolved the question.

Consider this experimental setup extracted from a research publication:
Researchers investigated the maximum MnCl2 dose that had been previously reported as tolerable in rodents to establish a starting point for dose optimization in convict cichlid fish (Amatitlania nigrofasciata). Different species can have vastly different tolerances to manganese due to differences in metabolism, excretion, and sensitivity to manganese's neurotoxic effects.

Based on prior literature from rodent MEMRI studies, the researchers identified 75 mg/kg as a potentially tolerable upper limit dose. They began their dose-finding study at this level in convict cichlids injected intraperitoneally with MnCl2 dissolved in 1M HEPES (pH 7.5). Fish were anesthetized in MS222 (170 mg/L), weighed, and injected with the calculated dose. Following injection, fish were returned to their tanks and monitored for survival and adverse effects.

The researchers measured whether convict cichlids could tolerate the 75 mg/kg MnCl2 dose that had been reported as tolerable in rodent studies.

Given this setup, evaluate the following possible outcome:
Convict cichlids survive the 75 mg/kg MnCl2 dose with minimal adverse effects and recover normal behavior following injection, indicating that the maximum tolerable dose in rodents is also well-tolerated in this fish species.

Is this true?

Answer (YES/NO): NO